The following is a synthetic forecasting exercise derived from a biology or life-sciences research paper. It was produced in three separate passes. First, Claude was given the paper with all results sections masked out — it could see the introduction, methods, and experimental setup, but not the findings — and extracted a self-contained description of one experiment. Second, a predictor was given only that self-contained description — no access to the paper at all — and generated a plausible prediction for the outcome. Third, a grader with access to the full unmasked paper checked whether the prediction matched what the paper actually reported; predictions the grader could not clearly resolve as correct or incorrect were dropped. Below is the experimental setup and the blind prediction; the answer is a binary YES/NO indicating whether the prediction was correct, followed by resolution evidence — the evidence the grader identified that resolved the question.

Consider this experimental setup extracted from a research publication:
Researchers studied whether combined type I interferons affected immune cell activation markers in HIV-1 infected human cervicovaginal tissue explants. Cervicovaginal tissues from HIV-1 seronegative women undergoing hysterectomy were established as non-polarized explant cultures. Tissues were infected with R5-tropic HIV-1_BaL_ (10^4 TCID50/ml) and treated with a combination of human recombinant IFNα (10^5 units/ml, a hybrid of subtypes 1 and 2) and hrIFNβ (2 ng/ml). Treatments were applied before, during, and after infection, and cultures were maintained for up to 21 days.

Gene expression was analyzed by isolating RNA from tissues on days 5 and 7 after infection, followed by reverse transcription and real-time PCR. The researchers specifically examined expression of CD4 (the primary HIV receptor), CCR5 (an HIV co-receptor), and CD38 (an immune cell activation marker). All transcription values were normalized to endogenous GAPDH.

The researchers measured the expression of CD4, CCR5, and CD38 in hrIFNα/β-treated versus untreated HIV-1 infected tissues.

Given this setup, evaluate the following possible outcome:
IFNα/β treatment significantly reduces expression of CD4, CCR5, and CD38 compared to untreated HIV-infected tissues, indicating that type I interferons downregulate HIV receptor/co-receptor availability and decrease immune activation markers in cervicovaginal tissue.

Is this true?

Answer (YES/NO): NO